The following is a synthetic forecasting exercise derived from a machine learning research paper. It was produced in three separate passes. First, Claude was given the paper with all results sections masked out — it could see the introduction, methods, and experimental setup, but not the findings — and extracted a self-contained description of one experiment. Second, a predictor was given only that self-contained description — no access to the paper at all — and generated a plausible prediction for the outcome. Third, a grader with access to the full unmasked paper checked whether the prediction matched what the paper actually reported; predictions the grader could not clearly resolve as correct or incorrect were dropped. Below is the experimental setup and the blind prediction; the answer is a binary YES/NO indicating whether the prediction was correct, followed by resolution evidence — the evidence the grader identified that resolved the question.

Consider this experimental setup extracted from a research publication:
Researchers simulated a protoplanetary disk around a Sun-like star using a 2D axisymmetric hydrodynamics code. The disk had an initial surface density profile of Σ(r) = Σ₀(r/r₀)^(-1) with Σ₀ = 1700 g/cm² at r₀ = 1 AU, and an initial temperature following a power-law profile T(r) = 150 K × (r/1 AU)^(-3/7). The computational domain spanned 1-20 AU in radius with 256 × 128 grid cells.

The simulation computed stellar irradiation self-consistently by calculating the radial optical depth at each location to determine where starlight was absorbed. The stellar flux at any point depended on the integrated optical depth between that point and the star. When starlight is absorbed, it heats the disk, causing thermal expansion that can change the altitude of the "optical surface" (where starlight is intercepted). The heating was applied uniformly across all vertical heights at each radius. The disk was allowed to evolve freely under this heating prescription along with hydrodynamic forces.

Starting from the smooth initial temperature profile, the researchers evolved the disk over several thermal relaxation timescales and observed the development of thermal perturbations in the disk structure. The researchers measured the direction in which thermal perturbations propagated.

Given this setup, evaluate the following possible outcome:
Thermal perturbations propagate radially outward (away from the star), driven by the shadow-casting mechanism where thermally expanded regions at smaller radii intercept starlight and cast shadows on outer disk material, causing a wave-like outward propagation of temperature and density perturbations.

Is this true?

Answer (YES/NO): NO